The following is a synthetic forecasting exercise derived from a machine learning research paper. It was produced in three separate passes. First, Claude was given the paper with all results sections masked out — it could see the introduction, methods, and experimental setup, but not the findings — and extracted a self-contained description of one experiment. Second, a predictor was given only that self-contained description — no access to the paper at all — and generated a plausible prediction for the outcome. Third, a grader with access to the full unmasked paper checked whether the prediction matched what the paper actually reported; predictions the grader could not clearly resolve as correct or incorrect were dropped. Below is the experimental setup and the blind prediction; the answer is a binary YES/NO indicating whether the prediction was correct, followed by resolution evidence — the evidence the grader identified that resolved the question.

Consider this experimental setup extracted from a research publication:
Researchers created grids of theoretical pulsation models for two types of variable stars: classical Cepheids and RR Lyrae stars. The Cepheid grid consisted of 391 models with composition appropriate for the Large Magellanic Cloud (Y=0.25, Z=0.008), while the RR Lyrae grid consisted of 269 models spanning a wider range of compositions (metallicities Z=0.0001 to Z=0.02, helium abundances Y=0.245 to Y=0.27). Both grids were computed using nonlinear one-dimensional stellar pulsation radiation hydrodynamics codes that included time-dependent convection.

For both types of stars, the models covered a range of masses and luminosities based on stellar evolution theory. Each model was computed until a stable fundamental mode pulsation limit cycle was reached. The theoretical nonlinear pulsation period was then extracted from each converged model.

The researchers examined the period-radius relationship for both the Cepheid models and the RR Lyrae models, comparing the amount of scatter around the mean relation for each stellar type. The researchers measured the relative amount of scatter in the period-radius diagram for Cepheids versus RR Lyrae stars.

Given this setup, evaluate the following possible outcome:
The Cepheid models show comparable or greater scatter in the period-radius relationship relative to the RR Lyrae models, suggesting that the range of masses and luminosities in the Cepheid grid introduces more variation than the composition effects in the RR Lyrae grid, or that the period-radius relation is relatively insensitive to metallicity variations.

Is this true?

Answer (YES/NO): NO